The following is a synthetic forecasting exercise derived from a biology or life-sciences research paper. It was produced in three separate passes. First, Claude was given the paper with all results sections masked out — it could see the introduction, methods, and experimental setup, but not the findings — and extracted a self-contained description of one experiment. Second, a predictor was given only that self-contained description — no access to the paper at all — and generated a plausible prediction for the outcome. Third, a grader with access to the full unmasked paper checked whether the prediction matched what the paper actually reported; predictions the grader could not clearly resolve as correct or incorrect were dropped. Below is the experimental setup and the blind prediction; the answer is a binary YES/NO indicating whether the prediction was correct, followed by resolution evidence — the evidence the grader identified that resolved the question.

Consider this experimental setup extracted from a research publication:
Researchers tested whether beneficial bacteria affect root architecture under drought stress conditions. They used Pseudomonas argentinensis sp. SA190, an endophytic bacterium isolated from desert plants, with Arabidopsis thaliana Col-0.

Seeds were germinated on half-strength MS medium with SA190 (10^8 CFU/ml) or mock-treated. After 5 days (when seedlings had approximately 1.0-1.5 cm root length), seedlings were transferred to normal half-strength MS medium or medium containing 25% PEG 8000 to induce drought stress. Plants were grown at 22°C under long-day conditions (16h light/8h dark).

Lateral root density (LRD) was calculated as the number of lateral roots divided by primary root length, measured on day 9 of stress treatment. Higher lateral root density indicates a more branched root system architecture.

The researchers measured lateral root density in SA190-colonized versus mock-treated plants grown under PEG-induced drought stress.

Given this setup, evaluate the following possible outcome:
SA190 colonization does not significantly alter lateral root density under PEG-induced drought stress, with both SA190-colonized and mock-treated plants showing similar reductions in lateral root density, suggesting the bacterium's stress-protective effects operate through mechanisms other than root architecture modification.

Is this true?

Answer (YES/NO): NO